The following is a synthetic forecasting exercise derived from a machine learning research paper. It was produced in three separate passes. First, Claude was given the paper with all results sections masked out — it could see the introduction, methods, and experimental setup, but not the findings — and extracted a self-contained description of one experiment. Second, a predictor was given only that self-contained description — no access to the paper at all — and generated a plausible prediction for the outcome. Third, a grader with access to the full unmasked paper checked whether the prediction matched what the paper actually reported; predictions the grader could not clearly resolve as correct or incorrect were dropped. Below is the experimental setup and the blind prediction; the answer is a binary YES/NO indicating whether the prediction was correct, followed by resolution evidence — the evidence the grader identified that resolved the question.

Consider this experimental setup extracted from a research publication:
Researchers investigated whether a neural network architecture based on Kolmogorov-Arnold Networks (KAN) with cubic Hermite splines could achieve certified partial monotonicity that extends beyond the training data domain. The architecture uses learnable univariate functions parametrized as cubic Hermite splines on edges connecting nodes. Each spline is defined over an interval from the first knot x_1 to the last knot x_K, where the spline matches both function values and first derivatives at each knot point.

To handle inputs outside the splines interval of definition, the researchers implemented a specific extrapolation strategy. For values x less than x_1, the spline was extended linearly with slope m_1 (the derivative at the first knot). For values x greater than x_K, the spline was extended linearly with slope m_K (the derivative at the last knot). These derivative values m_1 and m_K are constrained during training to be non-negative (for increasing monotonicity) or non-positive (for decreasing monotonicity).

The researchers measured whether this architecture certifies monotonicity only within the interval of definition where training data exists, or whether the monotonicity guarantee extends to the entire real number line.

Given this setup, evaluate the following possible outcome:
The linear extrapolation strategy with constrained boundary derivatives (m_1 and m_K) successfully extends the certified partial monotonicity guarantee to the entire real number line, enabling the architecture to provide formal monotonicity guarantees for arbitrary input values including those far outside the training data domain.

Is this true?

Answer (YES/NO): YES